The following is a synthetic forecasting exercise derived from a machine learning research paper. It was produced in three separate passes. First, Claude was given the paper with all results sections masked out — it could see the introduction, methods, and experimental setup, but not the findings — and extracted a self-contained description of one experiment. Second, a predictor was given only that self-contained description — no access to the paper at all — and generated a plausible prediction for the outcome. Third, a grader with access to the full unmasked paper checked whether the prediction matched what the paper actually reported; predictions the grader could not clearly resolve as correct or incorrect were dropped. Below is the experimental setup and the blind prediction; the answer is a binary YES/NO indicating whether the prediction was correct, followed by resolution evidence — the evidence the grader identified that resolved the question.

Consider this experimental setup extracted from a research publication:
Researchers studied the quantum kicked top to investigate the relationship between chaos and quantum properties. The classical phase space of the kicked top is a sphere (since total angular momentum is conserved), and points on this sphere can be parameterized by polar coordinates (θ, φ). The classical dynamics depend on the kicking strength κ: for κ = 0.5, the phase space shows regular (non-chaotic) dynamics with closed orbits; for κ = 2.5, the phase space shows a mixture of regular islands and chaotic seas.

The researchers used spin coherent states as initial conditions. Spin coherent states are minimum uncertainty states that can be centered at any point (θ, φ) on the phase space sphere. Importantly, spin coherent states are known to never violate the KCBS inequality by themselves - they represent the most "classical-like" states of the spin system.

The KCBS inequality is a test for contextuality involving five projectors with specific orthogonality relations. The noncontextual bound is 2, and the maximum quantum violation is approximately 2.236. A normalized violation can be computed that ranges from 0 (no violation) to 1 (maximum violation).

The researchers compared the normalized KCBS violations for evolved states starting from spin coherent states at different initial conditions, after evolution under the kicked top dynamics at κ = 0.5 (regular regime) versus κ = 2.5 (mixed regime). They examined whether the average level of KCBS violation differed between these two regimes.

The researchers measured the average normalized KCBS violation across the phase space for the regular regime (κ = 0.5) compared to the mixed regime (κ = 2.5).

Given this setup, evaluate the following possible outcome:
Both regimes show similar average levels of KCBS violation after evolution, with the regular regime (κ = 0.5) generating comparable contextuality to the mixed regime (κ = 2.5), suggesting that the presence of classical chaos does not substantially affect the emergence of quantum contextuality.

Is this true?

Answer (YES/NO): NO